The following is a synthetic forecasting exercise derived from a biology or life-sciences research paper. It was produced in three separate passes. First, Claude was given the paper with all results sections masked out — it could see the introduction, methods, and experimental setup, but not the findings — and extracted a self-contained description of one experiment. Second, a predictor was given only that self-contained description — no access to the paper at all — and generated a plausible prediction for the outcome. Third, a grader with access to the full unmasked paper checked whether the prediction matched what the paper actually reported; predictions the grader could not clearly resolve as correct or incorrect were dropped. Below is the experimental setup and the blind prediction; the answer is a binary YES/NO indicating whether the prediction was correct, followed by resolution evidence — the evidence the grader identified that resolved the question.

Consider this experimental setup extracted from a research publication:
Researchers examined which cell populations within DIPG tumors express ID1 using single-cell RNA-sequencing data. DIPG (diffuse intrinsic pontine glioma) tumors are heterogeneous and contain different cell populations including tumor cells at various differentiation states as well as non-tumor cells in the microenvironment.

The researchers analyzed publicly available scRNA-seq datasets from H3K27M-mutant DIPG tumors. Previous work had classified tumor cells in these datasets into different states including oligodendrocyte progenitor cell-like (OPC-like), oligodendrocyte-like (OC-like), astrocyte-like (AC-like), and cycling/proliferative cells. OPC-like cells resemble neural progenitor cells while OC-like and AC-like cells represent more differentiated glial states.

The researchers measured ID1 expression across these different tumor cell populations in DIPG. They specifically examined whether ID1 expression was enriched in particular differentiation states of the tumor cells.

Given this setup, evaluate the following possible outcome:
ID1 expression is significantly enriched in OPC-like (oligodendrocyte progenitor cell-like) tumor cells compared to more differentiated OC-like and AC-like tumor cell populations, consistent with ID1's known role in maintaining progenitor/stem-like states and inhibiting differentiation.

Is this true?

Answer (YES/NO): NO